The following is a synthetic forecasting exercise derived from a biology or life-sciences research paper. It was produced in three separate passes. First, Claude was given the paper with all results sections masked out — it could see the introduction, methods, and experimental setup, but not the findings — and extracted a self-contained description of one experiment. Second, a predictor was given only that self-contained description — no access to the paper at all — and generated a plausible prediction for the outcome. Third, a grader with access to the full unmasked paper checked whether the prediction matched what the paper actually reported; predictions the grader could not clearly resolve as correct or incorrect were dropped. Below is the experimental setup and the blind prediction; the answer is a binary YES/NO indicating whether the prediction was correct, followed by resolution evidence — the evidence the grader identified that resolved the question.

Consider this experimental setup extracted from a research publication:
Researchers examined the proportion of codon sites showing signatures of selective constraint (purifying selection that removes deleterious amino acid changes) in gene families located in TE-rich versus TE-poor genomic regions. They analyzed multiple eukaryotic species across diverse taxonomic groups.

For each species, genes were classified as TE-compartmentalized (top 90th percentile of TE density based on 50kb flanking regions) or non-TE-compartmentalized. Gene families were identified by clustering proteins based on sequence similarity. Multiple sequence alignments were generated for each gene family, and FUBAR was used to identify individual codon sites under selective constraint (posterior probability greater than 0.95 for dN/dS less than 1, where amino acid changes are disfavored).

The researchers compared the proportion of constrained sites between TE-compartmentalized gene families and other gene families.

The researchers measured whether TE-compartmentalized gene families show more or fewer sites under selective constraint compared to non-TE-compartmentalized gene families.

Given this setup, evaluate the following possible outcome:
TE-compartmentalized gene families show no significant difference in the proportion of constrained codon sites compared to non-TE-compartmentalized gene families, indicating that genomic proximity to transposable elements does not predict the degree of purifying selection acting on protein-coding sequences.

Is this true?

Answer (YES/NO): NO